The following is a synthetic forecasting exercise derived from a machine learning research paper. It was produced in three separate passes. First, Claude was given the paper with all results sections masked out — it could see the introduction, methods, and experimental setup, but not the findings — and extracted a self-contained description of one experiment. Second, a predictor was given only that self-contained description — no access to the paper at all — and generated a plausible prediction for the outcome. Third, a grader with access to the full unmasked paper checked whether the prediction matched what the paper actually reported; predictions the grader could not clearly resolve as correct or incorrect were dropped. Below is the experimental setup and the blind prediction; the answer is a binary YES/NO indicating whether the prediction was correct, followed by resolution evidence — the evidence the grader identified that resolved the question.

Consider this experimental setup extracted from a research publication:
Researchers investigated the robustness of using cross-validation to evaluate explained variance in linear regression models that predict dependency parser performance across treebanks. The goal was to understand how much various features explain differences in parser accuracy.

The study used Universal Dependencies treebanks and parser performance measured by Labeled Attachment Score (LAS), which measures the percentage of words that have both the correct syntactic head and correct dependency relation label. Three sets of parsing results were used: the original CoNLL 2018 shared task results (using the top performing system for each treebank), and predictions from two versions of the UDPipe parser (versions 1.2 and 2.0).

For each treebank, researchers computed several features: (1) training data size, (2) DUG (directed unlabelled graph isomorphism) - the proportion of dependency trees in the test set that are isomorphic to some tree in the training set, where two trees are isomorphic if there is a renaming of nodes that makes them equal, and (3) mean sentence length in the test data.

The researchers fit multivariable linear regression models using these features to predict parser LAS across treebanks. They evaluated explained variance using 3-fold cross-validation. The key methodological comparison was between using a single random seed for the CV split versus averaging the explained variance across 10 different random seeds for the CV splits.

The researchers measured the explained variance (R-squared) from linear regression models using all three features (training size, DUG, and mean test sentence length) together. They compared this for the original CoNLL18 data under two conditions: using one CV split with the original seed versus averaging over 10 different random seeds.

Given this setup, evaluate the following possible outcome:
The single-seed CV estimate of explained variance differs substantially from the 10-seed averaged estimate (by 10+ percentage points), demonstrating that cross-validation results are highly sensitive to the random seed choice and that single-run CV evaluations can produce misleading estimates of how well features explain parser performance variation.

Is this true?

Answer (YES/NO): YES